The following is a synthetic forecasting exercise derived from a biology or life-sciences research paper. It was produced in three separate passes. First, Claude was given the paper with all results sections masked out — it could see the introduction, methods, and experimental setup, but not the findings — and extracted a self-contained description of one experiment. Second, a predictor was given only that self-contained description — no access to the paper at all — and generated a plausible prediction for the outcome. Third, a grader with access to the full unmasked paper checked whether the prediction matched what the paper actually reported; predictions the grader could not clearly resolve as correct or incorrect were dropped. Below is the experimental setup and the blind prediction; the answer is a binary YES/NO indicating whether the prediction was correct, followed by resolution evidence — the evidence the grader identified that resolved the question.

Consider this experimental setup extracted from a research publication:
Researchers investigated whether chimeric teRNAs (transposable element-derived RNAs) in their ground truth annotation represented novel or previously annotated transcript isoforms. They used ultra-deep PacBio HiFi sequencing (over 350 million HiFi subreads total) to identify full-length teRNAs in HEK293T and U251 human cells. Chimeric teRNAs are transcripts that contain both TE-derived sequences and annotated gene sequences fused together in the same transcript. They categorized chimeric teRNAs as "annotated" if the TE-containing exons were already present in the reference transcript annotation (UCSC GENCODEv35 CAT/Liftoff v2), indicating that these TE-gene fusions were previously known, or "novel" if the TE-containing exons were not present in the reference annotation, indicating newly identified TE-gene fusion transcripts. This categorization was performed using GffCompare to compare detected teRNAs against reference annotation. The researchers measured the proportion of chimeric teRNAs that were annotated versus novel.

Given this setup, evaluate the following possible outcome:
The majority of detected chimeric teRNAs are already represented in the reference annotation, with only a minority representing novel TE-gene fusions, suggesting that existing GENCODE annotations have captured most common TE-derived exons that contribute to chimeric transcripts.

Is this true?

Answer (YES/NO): YES